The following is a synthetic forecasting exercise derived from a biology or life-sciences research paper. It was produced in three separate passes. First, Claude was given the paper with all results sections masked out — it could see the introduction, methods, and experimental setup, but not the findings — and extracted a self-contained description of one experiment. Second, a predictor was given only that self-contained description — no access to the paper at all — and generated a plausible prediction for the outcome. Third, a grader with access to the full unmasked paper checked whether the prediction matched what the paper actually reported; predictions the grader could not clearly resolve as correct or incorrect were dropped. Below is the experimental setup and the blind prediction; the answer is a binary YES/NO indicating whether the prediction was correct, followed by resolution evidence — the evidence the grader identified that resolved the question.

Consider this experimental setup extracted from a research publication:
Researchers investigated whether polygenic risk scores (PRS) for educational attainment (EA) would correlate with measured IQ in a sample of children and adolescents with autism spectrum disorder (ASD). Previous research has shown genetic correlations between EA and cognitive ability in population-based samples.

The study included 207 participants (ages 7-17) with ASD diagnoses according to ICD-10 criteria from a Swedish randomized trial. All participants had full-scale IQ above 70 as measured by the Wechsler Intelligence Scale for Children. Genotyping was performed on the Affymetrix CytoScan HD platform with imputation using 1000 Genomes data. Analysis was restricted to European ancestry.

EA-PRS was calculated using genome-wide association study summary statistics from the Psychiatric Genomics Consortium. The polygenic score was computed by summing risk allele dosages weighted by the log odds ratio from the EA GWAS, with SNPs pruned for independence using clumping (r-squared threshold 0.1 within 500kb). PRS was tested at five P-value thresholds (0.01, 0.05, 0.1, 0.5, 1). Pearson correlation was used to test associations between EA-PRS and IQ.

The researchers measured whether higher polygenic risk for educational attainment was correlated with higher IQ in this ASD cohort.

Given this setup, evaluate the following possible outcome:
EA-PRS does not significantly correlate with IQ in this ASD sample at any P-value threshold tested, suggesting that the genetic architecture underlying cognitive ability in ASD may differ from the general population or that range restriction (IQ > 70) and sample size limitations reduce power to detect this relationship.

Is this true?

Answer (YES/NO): NO